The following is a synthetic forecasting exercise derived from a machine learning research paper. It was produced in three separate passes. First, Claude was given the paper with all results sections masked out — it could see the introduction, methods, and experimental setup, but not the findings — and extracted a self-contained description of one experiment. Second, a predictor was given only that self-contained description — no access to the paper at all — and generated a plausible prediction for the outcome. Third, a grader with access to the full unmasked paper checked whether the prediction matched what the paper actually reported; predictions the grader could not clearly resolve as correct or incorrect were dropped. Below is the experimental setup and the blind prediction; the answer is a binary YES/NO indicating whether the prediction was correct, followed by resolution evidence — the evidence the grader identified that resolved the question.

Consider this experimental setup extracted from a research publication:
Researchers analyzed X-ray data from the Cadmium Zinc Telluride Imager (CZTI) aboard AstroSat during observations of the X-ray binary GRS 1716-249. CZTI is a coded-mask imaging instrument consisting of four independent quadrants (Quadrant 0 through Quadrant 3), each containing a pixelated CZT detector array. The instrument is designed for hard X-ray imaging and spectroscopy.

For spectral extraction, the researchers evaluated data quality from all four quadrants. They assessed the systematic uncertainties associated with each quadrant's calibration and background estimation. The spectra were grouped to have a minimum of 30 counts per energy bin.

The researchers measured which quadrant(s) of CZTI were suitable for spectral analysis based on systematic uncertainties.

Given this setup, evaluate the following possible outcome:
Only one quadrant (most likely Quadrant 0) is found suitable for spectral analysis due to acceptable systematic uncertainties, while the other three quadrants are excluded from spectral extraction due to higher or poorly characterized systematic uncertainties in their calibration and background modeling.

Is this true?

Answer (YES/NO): YES